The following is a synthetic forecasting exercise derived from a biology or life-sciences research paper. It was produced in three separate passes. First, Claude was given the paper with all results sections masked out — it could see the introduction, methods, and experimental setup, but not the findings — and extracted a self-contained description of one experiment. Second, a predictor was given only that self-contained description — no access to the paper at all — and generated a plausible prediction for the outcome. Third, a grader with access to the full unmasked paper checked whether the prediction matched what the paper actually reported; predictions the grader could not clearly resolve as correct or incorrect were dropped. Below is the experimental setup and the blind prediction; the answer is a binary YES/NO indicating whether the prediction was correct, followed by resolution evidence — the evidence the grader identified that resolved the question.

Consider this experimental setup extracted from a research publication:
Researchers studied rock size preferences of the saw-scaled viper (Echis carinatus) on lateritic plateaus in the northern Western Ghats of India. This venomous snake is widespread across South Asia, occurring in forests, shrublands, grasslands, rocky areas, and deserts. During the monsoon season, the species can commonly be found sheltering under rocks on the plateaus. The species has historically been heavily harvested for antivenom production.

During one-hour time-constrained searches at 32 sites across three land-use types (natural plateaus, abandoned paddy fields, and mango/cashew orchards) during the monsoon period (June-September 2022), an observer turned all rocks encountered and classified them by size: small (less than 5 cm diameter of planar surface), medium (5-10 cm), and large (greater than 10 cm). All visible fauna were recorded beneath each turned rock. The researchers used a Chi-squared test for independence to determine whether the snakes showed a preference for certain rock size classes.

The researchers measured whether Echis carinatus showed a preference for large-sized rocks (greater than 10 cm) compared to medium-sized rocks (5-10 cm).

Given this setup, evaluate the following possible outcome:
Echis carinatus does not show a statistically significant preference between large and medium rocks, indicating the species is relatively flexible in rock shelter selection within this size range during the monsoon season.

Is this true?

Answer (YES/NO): NO